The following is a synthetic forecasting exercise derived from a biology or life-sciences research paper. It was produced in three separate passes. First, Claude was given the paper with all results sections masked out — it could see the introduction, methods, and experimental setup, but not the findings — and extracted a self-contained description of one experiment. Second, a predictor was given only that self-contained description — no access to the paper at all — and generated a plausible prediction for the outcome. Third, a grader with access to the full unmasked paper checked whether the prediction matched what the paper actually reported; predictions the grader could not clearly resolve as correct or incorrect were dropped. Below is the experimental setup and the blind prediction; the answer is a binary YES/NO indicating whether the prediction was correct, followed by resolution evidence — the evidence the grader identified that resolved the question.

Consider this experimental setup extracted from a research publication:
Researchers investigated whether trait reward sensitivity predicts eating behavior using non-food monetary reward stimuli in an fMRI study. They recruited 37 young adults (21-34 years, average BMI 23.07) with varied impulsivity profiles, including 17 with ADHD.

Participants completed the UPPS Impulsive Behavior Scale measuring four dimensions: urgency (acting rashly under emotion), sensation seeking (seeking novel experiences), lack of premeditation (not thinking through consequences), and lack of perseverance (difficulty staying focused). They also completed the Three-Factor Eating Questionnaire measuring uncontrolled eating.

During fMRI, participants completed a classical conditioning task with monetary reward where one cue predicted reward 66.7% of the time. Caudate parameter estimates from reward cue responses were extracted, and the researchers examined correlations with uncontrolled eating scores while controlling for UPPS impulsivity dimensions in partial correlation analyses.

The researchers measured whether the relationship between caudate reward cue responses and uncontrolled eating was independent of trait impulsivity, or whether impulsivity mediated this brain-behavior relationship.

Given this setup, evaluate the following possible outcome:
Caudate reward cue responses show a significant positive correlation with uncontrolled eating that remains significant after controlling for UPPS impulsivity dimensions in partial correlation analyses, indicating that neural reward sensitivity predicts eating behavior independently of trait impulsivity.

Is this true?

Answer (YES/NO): YES